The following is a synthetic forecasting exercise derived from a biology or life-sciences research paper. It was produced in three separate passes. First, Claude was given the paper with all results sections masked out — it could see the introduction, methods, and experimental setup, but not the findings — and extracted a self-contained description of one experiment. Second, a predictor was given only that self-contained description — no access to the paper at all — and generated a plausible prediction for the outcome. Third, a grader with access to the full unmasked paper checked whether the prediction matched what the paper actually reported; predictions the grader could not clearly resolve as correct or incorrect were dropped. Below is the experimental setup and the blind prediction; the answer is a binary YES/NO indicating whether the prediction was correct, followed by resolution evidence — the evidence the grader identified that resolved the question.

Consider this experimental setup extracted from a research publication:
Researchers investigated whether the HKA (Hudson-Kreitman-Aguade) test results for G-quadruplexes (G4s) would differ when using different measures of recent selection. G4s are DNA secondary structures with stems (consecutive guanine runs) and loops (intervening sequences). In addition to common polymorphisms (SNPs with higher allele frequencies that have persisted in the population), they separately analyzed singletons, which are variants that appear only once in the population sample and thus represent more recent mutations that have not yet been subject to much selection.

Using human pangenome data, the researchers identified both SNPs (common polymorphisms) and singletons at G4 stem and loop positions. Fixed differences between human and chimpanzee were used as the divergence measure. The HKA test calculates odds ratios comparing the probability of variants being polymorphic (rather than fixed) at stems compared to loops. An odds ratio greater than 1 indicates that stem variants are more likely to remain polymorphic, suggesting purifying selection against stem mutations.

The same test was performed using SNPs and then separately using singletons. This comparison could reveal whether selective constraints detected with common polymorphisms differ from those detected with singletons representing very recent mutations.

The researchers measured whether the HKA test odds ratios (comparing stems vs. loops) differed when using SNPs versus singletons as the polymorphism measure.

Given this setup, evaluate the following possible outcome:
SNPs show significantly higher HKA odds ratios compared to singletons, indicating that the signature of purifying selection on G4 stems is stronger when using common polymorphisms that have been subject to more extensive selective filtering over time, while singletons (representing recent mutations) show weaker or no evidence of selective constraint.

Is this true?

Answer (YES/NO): NO